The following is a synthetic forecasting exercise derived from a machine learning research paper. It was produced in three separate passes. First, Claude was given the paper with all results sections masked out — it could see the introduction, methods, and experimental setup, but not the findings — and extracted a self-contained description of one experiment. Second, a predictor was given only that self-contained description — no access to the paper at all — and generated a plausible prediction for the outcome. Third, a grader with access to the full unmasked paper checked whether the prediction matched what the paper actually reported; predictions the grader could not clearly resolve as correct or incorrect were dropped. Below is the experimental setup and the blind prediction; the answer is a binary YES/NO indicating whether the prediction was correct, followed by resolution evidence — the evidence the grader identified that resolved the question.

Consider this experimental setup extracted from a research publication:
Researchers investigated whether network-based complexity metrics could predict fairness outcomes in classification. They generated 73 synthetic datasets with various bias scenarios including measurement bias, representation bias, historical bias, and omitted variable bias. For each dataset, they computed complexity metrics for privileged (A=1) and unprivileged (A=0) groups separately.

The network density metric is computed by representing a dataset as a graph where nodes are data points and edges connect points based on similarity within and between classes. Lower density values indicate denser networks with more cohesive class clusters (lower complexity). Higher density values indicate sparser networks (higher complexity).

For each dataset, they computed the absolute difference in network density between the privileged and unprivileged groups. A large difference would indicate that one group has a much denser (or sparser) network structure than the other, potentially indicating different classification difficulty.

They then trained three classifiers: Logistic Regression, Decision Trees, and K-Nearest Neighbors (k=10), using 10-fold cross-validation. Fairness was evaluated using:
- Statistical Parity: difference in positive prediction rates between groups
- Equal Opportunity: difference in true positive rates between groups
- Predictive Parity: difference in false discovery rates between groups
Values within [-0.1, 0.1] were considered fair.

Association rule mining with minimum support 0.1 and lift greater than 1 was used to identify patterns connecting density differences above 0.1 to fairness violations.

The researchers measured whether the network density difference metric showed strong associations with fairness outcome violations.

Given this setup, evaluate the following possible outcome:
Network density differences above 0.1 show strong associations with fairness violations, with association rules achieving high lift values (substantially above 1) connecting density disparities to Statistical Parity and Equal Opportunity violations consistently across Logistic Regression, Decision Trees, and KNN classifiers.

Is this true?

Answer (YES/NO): NO